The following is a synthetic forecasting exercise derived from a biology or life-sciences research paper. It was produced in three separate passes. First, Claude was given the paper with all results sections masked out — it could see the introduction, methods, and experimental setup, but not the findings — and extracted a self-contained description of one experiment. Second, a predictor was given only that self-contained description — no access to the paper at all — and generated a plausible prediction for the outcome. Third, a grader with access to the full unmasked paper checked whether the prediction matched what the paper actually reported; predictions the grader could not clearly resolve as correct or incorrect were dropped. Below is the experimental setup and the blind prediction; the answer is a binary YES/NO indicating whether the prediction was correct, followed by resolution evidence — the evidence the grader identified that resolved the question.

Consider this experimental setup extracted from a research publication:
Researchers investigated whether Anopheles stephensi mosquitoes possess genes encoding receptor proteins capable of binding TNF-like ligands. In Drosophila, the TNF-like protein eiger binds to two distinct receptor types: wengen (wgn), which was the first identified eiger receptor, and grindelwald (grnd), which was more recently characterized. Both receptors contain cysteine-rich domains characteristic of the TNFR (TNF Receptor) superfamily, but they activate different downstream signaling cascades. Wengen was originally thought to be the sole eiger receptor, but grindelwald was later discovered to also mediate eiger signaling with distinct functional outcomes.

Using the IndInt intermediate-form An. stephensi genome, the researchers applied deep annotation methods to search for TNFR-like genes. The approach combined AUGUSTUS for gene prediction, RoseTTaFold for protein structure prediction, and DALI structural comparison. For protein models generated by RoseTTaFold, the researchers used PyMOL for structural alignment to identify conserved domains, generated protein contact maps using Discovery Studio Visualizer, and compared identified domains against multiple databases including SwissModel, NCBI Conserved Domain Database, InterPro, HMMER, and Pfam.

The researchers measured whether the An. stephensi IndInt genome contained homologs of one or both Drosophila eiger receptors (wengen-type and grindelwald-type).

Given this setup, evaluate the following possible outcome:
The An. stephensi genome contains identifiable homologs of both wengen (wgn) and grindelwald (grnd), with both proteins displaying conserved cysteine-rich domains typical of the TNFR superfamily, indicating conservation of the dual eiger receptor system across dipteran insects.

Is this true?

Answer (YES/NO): YES